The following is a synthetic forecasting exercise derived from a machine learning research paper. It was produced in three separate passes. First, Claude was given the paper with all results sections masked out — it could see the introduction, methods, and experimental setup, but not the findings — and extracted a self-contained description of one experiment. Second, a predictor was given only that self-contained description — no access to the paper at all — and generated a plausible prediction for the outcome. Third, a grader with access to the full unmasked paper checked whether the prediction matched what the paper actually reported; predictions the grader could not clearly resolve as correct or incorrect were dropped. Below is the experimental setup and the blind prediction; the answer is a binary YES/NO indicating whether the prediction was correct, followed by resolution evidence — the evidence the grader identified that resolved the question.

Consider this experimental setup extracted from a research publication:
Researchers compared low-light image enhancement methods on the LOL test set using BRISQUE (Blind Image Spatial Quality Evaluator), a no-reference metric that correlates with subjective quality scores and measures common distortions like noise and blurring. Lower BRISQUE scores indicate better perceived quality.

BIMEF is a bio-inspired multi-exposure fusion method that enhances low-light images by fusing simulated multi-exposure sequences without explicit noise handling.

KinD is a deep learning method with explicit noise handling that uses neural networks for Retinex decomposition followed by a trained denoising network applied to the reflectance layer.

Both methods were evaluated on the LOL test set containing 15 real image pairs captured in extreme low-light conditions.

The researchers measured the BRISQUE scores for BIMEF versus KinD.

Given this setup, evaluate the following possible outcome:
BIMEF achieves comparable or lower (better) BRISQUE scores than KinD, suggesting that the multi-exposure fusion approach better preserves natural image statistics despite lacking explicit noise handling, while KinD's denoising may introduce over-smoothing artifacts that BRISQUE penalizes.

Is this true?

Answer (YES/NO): NO